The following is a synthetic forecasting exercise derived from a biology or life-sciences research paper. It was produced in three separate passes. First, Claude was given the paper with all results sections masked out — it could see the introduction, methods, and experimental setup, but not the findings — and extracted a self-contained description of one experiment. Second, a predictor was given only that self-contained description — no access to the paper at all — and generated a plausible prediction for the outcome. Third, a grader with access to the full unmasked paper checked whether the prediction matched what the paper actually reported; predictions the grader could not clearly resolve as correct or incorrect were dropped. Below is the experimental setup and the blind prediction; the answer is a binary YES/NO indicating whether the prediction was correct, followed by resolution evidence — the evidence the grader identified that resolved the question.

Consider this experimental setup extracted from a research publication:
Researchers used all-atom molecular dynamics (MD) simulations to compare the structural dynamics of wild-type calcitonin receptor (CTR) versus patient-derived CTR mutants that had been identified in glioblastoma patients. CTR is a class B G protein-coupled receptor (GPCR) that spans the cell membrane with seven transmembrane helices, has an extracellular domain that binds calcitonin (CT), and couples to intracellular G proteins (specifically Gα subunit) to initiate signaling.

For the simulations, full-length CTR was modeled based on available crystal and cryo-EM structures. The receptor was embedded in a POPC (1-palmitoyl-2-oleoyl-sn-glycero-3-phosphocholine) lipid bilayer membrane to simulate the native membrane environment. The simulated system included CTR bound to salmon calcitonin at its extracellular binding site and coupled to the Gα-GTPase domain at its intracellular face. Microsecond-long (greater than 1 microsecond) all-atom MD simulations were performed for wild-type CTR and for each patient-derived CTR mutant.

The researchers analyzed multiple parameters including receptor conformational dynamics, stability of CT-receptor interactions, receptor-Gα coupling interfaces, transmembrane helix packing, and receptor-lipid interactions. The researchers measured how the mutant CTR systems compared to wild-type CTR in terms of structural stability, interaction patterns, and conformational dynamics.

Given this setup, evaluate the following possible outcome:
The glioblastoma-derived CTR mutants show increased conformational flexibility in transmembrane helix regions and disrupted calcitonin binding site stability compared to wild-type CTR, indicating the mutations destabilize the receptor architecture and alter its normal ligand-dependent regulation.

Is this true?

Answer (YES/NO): NO